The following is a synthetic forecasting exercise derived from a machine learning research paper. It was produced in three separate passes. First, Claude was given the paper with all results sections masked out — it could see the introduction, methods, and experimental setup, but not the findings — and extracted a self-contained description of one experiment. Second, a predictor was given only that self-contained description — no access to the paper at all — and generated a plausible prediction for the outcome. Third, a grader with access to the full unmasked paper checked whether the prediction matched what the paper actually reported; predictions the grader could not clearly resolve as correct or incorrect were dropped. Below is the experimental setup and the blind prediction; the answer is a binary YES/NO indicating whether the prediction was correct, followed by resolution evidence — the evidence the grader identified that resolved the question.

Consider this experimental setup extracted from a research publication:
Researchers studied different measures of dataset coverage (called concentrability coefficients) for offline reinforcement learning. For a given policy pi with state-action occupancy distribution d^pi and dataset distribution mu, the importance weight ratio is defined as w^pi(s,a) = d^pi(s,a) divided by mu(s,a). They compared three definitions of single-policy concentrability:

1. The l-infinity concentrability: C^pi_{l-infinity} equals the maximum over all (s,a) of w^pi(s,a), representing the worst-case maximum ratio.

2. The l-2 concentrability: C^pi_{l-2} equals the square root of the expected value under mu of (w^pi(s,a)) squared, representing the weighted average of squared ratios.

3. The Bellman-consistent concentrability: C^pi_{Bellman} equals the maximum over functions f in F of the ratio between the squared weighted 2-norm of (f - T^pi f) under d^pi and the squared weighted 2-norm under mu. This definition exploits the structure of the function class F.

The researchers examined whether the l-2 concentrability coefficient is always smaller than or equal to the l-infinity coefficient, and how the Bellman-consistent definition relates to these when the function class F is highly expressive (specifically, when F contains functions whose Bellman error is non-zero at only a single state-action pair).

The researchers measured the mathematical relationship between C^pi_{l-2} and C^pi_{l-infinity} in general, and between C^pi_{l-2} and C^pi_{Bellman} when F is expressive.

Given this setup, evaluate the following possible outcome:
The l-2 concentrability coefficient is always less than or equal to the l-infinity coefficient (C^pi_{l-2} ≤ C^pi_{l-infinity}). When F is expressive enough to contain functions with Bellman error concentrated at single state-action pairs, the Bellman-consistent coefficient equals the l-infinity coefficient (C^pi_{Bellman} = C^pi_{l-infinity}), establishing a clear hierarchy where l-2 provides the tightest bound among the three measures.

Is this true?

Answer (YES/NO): YES